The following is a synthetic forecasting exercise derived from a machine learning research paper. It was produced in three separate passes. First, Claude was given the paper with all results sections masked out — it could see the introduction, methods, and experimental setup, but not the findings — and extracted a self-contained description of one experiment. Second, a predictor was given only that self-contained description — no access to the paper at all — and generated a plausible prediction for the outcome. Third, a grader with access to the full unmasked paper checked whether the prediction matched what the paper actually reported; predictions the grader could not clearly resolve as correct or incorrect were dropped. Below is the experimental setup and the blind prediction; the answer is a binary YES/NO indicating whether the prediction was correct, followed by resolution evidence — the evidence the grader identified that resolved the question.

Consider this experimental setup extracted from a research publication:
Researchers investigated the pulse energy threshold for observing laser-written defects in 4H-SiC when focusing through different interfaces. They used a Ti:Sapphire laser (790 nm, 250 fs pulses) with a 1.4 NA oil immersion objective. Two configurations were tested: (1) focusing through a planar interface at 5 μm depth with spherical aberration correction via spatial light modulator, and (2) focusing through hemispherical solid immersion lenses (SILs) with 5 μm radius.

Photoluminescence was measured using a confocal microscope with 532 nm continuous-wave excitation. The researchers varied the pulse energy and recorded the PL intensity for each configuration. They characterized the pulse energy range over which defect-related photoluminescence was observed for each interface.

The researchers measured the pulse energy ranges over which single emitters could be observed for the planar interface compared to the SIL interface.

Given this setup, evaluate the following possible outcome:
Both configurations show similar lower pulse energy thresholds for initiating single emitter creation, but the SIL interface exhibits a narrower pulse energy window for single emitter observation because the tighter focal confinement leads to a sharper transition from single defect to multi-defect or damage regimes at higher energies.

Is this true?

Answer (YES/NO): NO